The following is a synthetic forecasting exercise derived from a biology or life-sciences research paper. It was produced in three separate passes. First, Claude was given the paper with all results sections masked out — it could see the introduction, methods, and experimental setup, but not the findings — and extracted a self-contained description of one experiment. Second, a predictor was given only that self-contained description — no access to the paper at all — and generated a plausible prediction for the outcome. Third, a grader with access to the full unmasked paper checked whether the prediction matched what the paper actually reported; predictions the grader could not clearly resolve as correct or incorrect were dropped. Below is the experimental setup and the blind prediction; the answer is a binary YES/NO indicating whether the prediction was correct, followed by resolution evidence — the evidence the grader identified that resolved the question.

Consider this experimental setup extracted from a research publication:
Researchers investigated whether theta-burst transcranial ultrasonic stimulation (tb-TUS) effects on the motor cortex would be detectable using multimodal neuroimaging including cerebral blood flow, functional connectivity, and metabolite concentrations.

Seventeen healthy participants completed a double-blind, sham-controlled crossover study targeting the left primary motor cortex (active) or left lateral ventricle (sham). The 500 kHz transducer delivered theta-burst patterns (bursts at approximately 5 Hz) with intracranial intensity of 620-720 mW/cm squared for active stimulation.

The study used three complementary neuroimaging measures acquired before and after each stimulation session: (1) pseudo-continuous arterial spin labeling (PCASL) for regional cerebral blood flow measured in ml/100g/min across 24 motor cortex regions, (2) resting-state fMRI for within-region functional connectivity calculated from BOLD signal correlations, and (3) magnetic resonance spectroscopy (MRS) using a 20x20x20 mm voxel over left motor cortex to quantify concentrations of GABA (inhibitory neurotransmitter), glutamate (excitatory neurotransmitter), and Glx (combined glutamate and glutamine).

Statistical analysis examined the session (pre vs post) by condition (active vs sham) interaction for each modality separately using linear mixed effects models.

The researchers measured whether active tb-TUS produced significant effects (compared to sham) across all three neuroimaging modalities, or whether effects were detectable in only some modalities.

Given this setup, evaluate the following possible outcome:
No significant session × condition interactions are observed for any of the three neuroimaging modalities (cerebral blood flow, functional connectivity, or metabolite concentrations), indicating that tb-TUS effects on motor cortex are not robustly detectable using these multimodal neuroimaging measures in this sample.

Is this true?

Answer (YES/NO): NO